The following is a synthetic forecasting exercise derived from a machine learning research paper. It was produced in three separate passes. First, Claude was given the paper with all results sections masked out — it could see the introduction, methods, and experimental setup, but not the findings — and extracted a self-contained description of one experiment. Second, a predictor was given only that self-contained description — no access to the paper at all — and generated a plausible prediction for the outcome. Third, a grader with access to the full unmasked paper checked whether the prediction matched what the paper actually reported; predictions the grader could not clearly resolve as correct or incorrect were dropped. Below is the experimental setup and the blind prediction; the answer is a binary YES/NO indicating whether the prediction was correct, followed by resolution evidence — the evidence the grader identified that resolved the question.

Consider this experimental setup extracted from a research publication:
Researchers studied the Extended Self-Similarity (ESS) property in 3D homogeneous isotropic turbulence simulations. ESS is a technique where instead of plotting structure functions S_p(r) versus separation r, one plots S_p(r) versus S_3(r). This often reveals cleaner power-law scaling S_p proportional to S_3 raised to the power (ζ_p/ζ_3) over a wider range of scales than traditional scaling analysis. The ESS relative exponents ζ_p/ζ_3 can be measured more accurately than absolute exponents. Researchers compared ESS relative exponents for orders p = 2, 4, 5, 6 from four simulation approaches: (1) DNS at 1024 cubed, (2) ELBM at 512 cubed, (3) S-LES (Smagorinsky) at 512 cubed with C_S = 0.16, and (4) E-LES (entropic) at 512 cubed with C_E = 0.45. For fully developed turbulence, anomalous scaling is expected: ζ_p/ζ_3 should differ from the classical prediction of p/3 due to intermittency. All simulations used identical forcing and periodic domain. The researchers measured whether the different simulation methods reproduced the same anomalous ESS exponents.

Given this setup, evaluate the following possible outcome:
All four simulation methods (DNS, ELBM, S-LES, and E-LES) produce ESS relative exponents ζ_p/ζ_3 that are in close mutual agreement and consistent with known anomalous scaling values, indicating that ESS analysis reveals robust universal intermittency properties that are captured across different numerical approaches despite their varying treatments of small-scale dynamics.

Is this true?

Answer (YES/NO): NO